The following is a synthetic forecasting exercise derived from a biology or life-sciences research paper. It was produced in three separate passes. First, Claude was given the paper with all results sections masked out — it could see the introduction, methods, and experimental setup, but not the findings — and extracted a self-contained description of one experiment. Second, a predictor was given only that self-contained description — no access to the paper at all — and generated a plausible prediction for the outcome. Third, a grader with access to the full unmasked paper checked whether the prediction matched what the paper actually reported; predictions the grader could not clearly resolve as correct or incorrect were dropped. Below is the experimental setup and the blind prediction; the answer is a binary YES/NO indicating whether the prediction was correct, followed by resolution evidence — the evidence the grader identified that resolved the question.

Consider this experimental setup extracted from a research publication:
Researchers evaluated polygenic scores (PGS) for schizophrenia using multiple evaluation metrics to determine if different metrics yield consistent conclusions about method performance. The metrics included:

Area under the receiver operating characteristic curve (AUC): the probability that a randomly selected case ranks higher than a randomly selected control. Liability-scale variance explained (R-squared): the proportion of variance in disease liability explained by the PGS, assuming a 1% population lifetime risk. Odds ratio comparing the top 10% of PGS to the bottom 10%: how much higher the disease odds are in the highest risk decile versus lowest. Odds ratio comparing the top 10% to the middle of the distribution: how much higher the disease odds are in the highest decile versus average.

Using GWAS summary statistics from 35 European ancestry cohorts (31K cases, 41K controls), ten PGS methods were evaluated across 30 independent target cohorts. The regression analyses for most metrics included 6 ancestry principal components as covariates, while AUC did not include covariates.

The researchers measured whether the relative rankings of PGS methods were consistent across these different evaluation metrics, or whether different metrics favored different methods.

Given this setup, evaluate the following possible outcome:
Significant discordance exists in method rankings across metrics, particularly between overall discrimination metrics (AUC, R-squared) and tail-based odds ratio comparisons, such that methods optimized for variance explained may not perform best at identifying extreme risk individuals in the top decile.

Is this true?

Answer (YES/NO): NO